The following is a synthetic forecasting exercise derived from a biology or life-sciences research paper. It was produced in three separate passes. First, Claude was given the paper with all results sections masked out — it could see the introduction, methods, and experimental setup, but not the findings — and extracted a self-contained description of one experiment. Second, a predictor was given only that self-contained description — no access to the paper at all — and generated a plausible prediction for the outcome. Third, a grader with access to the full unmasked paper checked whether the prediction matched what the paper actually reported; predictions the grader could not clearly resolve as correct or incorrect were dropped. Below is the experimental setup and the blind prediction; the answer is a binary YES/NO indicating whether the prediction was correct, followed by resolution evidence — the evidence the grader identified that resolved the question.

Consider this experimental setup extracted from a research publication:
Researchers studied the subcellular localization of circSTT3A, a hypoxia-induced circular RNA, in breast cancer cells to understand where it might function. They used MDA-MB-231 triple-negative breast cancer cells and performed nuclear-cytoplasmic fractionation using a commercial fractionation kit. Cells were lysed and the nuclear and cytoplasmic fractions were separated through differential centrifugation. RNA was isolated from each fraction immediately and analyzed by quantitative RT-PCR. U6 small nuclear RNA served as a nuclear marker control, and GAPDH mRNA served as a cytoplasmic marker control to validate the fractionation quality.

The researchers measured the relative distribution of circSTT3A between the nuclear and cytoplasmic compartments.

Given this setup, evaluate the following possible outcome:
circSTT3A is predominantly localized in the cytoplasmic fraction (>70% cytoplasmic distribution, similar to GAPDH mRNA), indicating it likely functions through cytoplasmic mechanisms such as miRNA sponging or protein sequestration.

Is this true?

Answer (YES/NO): YES